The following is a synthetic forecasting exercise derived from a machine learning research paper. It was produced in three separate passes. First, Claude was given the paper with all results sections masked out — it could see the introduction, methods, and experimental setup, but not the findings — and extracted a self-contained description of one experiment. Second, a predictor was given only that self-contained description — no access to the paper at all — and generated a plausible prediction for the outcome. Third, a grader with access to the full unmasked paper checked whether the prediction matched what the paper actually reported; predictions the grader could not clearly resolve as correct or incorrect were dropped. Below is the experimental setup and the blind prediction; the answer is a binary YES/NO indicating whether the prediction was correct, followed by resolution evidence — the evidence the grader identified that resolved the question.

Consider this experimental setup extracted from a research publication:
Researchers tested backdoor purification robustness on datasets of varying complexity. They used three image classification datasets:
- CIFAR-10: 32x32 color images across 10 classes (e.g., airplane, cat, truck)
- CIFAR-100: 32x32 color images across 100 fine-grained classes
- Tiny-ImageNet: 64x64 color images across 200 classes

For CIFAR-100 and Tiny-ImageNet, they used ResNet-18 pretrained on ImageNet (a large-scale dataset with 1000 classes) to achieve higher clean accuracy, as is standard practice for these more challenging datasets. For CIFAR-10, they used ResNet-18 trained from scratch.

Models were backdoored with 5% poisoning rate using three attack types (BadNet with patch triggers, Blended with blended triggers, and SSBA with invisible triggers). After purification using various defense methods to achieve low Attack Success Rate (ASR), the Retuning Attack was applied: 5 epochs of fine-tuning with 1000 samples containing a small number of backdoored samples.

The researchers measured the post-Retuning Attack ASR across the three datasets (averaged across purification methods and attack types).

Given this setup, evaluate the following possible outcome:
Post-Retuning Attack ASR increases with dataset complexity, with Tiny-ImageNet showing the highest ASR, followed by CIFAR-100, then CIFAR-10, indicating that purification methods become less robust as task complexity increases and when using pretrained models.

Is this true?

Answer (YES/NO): NO